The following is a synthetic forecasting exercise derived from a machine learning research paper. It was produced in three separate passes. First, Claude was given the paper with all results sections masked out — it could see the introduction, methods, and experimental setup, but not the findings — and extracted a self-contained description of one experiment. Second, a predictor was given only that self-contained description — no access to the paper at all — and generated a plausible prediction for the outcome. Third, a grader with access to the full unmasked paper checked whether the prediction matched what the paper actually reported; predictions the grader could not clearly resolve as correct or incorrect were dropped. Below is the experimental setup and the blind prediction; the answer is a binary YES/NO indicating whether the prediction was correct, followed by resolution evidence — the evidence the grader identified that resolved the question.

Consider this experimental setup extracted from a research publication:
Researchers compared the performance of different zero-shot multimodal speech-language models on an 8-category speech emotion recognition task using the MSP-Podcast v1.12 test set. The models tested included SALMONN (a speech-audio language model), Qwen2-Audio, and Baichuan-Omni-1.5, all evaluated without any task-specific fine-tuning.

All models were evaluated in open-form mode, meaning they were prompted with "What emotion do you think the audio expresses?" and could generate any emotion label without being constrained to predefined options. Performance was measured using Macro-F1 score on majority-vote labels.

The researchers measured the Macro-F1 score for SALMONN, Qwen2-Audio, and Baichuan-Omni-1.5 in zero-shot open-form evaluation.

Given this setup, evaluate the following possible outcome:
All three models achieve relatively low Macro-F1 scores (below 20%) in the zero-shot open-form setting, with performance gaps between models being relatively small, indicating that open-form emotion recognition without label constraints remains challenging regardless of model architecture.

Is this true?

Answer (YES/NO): NO